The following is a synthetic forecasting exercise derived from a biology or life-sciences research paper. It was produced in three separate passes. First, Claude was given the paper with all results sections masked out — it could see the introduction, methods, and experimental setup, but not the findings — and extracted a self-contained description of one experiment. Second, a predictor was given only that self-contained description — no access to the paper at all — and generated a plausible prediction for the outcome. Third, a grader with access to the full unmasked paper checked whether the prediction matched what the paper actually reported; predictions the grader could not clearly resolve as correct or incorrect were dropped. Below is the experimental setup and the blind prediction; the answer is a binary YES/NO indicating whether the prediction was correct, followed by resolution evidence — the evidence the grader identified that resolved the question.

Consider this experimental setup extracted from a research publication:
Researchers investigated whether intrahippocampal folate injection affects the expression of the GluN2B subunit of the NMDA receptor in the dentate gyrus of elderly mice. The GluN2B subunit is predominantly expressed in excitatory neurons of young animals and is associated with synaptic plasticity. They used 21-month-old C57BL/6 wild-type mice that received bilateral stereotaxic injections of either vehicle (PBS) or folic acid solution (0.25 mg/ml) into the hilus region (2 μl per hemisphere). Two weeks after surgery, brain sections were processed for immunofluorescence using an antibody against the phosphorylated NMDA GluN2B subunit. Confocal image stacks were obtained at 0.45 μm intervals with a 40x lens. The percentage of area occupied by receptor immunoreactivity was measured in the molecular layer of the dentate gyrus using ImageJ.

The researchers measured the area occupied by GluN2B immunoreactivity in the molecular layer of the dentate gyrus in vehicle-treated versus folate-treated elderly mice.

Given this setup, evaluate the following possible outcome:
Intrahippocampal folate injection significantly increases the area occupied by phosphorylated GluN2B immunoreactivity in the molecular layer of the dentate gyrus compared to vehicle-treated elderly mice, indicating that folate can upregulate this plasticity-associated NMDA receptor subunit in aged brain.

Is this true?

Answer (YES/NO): YES